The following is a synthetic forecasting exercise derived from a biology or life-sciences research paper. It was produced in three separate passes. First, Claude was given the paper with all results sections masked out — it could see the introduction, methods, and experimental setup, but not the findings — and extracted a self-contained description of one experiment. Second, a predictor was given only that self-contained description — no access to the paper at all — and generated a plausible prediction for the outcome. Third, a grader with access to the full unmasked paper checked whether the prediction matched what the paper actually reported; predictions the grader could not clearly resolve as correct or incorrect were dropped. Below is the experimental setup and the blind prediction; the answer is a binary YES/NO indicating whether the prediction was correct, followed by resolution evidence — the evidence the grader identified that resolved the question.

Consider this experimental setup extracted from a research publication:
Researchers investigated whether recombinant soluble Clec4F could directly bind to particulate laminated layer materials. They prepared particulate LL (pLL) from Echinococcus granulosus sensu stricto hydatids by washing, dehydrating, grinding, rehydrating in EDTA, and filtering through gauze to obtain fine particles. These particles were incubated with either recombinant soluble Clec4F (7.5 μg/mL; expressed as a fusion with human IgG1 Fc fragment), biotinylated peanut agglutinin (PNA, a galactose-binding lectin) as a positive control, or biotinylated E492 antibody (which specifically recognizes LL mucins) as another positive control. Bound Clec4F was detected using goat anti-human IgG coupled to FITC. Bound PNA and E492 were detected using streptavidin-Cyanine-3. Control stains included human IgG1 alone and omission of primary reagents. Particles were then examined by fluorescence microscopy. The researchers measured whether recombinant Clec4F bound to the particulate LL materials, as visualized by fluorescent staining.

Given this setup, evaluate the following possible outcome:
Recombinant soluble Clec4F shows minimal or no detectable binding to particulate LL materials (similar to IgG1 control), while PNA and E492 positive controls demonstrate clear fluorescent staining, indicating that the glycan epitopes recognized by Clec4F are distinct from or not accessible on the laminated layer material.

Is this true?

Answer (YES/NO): NO